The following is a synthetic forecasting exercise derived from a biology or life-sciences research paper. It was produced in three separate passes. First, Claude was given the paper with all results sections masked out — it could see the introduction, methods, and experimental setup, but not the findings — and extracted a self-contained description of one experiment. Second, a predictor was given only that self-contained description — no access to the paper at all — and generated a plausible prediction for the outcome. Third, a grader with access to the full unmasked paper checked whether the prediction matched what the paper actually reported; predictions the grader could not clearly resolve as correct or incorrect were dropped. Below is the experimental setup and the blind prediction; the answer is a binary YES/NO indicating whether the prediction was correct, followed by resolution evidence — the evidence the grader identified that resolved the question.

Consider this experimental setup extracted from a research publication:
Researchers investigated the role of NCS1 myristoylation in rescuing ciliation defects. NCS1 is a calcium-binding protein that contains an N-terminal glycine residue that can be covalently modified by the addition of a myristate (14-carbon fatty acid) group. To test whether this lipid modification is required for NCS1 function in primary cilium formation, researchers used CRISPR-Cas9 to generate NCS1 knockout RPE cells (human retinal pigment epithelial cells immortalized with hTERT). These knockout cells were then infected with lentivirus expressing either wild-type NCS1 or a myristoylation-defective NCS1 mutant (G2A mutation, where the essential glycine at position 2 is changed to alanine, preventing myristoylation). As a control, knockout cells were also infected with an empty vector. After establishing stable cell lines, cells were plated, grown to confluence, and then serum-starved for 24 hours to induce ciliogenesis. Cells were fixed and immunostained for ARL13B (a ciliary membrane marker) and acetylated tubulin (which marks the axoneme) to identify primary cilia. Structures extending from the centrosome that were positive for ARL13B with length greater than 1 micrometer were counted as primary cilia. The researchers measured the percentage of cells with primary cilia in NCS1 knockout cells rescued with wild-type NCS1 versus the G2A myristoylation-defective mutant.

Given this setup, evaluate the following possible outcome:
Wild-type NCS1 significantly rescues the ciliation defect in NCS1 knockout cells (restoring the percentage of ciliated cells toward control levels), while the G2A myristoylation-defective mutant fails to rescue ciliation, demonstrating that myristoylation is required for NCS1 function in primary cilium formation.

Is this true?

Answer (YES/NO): YES